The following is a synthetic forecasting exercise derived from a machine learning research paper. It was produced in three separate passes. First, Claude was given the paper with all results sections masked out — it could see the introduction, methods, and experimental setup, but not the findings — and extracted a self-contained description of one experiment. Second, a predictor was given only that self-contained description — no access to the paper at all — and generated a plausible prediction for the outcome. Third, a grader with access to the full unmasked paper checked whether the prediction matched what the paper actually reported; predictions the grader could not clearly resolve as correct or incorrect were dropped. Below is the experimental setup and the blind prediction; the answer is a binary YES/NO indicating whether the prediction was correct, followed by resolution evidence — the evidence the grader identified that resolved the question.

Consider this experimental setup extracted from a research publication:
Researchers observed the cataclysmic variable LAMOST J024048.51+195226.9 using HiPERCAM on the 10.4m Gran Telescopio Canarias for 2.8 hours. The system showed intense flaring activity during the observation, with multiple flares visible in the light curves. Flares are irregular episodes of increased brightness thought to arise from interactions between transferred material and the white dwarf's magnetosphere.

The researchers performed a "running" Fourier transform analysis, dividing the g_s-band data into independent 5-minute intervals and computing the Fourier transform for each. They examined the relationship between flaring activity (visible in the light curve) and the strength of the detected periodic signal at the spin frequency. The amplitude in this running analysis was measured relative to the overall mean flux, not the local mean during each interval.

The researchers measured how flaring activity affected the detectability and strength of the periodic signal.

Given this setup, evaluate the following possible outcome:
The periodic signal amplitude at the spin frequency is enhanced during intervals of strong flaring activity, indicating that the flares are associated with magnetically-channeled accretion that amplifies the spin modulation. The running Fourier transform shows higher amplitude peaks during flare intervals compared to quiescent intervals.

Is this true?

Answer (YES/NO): NO